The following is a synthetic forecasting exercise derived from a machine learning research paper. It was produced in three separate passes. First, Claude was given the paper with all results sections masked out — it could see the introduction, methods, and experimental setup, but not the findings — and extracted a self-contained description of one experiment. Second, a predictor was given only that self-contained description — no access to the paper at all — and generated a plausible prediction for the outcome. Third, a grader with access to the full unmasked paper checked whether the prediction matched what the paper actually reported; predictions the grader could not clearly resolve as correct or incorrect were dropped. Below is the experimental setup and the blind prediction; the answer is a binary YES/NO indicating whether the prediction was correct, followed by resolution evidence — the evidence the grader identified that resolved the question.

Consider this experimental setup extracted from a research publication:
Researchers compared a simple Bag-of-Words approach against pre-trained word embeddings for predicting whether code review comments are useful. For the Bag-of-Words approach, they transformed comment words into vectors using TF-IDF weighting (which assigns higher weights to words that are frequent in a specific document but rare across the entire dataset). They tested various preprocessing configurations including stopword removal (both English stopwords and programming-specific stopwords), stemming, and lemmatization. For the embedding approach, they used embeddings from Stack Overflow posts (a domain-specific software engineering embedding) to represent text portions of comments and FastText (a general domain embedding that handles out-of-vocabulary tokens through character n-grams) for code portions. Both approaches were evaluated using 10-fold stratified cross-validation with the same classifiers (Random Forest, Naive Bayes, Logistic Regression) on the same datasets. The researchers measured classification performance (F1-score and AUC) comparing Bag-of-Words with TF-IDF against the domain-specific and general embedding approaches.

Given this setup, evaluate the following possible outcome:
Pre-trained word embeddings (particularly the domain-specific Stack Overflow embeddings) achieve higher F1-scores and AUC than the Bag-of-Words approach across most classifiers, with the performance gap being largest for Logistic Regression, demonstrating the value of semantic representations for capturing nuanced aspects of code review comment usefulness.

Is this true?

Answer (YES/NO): NO